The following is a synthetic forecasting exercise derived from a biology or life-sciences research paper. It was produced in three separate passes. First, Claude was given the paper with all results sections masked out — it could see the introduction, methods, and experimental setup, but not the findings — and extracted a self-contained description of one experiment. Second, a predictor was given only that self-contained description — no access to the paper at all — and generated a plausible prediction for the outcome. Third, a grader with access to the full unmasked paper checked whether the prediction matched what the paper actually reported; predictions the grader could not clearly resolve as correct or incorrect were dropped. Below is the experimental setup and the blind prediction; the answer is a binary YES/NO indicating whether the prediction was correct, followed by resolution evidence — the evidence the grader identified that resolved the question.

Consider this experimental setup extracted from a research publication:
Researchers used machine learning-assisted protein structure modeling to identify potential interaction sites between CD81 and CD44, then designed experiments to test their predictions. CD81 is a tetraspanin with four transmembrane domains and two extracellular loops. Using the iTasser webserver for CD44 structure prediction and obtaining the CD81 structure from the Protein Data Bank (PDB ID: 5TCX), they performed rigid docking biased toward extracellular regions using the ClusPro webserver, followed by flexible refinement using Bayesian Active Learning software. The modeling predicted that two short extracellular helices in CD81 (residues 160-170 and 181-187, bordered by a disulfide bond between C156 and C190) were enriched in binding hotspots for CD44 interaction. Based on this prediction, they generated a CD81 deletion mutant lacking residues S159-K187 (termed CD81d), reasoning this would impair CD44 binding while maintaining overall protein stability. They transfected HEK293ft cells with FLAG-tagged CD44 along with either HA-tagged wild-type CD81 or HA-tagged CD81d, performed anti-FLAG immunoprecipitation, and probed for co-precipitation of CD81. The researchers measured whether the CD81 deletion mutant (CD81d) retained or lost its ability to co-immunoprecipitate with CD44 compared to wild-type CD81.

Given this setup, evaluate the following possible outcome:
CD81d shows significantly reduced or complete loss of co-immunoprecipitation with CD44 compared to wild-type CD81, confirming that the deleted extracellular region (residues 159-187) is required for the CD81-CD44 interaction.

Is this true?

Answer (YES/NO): NO